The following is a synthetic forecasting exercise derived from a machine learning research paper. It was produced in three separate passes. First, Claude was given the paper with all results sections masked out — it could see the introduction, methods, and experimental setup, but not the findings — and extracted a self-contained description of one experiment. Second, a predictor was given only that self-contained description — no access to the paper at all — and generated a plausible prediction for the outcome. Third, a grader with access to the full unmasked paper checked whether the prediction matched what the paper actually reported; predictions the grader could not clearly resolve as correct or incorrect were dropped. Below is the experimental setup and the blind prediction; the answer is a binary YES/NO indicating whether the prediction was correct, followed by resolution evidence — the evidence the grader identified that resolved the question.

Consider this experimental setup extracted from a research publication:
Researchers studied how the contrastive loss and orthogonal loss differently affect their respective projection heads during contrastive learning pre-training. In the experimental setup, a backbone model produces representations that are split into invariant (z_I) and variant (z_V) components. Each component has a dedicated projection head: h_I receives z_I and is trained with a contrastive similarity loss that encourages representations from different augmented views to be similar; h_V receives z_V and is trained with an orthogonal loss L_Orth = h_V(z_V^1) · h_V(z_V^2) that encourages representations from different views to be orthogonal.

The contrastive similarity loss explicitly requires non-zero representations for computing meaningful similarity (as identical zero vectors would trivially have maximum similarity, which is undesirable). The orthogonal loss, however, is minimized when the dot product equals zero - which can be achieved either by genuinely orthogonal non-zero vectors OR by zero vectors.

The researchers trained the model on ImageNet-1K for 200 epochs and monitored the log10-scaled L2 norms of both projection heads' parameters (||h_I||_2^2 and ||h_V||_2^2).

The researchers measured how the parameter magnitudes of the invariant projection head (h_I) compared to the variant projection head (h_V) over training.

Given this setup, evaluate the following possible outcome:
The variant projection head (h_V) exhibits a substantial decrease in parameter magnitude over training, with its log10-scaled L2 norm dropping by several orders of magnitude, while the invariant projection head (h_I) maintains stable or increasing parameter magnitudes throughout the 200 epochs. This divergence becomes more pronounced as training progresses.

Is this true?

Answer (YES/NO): YES